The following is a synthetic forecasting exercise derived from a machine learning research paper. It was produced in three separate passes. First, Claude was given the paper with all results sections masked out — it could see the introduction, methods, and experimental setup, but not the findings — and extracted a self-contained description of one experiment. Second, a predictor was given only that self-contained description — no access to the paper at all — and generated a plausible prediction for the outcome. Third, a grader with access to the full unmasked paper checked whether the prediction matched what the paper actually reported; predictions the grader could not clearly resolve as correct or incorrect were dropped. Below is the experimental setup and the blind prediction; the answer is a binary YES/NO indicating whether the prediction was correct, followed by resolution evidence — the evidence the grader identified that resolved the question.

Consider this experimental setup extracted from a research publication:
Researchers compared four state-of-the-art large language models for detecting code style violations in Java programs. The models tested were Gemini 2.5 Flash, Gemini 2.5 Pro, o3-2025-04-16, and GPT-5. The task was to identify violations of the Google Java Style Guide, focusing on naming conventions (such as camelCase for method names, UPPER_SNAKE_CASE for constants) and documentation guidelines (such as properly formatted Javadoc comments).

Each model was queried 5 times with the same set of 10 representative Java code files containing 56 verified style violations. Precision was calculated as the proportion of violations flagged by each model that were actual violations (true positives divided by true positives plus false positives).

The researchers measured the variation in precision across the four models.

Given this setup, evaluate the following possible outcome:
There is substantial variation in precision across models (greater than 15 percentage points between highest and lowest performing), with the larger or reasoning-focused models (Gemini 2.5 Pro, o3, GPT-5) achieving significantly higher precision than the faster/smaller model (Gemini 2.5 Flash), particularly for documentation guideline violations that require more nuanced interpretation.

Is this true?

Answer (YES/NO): NO